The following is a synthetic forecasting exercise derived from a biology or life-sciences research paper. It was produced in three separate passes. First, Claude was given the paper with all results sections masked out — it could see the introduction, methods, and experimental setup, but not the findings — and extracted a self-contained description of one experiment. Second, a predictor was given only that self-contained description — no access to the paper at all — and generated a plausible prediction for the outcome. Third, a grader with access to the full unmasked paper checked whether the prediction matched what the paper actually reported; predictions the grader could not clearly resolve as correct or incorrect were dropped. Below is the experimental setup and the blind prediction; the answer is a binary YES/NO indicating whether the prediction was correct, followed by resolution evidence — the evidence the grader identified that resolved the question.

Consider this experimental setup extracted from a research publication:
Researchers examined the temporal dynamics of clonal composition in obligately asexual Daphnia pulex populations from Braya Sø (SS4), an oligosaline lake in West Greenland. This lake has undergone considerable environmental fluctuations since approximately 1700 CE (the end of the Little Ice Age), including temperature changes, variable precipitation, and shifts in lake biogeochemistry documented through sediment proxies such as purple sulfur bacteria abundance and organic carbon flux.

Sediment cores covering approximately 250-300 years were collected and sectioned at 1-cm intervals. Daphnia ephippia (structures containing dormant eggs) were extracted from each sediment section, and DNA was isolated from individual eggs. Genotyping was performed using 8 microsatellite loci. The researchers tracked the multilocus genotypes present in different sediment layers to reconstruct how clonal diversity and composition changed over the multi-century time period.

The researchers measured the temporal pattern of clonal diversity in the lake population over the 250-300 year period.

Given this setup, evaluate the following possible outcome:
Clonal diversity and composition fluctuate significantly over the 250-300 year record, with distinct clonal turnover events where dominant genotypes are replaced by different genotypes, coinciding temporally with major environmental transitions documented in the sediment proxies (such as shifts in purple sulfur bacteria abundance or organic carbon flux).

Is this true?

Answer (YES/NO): NO